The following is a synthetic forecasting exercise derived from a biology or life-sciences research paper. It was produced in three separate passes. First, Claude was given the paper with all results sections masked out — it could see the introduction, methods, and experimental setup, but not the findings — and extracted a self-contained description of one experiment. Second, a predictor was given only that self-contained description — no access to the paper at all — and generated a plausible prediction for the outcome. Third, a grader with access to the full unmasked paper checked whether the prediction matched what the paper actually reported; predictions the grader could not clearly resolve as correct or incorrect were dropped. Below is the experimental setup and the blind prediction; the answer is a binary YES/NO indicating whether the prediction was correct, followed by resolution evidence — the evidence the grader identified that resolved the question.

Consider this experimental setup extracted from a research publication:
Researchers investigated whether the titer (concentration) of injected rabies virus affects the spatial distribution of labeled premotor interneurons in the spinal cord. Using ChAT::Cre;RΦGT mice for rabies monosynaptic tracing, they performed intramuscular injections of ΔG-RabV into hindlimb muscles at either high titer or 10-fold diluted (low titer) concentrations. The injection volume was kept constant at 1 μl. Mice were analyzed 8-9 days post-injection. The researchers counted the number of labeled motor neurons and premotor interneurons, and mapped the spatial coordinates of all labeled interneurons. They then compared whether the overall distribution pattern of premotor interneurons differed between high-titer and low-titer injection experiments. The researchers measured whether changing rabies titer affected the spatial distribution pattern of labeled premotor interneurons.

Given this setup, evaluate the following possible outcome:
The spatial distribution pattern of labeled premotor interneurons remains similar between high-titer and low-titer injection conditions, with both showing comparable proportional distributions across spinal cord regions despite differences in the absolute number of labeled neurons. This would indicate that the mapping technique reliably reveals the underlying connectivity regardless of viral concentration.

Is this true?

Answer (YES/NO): YES